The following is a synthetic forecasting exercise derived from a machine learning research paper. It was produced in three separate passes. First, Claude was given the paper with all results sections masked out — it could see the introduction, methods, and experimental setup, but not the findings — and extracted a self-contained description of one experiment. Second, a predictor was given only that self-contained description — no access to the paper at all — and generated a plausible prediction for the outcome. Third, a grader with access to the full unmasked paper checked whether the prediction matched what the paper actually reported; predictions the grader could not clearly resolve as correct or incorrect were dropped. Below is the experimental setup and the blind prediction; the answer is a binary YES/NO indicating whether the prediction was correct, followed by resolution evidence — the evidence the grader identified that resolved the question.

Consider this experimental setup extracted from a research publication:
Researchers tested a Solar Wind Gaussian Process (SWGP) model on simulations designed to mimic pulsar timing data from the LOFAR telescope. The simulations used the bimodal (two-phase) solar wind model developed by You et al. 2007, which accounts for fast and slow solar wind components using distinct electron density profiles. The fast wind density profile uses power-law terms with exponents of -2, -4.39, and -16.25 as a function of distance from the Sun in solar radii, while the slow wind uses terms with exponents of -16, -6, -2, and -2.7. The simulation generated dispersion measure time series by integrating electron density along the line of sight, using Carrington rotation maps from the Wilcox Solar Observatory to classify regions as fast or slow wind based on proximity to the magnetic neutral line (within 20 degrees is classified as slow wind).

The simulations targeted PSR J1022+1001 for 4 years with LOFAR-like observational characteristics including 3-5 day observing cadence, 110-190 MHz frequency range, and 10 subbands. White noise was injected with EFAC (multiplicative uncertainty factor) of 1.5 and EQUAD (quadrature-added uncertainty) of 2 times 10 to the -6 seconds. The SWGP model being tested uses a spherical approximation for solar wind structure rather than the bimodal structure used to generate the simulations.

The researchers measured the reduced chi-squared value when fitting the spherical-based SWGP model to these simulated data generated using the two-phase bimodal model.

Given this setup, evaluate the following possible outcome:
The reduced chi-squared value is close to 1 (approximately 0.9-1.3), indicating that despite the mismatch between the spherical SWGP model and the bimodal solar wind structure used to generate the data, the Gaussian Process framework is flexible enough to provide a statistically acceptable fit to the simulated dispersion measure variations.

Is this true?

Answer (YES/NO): NO